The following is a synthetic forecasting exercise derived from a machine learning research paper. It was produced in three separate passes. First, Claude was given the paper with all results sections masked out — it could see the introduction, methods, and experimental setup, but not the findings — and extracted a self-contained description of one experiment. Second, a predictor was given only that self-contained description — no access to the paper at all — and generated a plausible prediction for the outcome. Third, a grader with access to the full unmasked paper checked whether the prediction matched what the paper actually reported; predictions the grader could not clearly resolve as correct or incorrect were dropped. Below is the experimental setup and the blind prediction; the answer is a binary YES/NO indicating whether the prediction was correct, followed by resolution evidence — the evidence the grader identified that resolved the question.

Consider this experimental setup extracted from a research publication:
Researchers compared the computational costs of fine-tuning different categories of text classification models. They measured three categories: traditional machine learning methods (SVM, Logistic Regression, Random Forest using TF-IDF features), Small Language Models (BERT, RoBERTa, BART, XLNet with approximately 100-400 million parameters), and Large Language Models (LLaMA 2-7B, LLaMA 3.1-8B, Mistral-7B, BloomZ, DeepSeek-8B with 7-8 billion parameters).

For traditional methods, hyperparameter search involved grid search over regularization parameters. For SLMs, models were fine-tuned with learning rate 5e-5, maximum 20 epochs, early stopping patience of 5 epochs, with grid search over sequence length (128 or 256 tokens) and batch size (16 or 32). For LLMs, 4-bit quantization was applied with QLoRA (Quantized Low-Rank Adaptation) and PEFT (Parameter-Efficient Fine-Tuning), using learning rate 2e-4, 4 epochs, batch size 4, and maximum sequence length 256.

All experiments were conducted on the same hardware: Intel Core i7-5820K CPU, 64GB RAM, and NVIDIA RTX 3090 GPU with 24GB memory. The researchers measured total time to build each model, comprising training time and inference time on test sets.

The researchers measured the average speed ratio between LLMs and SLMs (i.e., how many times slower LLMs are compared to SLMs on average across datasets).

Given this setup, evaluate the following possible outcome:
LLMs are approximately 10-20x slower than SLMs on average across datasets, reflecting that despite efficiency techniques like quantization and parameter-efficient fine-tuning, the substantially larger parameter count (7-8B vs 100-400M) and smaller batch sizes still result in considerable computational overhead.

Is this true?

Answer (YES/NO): NO